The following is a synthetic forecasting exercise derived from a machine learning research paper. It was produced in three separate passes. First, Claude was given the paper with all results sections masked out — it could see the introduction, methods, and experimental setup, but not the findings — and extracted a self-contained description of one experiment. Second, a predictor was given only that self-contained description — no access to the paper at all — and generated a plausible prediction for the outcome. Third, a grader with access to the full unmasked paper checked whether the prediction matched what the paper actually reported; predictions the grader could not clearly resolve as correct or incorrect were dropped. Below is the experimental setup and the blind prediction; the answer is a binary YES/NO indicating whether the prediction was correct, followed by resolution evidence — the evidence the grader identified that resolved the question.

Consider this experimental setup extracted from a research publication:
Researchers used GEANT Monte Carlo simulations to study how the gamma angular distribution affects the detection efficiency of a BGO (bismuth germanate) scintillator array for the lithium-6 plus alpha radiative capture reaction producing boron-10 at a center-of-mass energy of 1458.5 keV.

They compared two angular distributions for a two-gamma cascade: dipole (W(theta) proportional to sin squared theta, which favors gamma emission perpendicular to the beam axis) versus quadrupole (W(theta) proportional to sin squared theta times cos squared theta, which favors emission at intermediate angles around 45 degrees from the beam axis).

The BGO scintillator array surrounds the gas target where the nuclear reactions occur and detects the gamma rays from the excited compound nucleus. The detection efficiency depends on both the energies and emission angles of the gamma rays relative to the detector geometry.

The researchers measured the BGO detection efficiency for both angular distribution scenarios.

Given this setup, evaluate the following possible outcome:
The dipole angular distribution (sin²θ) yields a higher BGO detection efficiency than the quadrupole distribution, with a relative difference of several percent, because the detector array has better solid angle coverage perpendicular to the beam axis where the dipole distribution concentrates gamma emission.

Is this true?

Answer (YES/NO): NO